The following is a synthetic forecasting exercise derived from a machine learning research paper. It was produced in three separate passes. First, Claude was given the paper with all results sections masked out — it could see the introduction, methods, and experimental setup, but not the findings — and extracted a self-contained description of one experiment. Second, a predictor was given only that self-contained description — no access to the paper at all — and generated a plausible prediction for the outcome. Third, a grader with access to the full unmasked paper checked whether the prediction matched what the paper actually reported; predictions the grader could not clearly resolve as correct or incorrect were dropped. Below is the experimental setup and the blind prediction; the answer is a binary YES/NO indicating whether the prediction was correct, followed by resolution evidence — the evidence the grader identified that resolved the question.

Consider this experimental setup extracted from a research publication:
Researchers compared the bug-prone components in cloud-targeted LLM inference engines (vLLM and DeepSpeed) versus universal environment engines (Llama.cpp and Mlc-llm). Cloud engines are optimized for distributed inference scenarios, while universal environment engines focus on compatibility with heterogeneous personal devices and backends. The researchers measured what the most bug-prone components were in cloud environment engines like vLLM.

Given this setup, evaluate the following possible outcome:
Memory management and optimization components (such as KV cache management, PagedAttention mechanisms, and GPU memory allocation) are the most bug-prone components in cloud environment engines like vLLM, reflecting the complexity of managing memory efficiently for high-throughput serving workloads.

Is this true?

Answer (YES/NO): NO